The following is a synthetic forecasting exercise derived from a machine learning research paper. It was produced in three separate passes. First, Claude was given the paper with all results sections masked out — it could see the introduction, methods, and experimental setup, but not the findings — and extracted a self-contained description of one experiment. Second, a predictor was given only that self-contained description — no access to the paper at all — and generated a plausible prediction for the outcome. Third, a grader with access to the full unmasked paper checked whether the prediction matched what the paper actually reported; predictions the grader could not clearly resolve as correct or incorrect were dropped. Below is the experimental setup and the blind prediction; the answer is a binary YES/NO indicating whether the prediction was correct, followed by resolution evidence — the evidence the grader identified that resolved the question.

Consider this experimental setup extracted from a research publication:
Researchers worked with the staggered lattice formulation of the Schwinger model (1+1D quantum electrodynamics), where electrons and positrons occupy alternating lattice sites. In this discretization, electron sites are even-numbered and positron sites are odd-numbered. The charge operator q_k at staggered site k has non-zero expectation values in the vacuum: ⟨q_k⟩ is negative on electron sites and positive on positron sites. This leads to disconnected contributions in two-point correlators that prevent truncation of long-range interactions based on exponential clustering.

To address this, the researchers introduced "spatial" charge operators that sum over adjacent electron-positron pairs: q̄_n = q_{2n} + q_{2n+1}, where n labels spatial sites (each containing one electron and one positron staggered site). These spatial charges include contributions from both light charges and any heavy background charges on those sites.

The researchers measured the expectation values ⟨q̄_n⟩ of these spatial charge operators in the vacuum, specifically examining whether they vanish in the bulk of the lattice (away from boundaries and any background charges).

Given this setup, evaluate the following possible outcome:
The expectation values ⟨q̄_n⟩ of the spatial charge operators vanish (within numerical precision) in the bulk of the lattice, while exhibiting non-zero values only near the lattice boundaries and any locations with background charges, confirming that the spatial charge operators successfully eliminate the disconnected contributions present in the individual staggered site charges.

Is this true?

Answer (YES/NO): YES